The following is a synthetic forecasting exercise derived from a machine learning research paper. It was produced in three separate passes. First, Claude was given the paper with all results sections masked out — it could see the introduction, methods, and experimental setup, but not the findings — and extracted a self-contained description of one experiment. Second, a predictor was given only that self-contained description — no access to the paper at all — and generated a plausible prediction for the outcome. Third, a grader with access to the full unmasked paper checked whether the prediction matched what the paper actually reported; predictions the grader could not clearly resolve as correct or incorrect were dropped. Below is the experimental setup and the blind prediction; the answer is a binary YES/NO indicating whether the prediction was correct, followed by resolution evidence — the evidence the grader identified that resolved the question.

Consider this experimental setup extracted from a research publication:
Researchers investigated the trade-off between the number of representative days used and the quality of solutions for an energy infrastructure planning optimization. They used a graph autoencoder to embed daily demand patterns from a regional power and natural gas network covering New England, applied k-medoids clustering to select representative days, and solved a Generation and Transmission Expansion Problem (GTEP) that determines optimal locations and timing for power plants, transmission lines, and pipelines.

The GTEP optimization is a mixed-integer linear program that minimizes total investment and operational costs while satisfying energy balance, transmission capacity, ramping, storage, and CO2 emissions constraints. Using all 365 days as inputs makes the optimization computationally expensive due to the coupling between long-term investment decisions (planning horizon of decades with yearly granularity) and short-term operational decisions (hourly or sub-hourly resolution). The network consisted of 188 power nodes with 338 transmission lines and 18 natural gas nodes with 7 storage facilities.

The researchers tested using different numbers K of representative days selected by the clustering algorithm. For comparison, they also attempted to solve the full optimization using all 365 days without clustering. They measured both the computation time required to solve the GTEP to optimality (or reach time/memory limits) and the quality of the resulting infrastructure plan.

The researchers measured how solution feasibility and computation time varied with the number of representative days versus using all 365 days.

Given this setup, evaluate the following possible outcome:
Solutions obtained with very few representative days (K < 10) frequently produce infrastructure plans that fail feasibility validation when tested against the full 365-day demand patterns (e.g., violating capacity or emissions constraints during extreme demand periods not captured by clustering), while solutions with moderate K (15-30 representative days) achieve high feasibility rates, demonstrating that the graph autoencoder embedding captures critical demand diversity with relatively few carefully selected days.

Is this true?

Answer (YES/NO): NO